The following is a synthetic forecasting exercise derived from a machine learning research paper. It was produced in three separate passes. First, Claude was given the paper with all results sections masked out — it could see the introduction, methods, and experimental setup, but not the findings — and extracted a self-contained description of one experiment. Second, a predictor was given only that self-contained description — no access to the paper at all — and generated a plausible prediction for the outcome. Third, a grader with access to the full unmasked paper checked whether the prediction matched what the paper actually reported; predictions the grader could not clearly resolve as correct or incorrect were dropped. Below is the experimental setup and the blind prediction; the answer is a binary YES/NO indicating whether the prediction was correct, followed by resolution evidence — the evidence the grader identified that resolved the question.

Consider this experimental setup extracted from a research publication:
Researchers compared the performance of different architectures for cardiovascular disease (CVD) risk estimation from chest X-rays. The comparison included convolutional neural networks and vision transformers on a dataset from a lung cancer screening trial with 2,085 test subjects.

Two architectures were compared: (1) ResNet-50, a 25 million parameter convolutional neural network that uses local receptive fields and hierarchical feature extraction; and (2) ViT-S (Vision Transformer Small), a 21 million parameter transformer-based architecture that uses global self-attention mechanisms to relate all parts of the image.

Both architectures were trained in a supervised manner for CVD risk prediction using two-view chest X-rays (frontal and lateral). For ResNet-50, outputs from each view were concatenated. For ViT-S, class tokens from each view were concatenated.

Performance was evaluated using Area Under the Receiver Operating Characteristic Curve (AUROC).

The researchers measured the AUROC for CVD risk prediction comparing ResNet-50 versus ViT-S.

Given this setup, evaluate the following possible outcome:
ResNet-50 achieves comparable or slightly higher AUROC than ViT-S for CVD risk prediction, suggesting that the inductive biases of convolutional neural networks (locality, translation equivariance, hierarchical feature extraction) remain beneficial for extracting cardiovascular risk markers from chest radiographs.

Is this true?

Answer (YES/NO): YES